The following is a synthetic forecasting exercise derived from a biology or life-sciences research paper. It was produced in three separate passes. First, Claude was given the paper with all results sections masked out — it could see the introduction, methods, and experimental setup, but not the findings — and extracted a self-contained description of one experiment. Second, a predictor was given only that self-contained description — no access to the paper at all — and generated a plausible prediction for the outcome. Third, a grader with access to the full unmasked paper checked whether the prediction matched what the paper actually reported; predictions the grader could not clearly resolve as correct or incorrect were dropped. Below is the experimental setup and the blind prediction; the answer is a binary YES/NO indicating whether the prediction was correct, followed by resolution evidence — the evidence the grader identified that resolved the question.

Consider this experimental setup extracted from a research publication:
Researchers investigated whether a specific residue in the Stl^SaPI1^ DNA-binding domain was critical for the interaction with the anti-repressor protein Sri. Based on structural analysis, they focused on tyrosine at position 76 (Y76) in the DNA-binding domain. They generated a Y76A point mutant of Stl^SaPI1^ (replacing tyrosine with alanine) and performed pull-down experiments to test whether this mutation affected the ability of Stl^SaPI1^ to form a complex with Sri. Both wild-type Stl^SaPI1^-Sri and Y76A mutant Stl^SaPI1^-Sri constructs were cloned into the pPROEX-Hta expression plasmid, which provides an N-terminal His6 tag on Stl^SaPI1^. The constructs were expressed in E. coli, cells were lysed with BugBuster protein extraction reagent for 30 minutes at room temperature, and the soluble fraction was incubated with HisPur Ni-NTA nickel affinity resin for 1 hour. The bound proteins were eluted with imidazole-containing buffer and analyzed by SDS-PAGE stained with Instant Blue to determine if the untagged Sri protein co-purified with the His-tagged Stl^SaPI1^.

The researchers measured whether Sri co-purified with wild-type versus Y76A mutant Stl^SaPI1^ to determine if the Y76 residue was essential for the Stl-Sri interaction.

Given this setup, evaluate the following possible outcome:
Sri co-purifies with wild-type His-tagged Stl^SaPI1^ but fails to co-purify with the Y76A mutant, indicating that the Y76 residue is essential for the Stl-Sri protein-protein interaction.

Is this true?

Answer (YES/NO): YES